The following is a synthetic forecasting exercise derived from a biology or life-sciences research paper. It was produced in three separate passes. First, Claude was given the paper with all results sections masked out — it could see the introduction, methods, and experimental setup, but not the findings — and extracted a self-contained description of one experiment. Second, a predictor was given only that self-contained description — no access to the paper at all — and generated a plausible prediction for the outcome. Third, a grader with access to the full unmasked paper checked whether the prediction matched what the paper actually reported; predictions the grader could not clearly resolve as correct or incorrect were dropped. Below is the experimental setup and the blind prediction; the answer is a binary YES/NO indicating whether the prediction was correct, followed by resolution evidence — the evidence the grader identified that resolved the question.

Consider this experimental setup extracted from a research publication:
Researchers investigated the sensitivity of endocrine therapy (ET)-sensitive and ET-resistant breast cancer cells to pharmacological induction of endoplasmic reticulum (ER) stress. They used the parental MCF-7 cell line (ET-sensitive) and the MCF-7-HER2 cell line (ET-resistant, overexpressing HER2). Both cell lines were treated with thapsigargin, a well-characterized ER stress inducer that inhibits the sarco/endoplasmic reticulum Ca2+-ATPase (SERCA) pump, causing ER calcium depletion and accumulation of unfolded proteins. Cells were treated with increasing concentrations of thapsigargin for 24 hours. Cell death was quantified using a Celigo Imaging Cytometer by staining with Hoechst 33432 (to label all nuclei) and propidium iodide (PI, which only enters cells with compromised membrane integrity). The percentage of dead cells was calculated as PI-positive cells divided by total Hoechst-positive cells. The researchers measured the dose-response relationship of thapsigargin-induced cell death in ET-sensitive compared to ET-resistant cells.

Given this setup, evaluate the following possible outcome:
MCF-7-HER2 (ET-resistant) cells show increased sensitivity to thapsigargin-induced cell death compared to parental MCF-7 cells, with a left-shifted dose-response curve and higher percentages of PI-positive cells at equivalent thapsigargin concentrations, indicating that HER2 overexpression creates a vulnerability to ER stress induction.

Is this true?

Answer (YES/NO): YES